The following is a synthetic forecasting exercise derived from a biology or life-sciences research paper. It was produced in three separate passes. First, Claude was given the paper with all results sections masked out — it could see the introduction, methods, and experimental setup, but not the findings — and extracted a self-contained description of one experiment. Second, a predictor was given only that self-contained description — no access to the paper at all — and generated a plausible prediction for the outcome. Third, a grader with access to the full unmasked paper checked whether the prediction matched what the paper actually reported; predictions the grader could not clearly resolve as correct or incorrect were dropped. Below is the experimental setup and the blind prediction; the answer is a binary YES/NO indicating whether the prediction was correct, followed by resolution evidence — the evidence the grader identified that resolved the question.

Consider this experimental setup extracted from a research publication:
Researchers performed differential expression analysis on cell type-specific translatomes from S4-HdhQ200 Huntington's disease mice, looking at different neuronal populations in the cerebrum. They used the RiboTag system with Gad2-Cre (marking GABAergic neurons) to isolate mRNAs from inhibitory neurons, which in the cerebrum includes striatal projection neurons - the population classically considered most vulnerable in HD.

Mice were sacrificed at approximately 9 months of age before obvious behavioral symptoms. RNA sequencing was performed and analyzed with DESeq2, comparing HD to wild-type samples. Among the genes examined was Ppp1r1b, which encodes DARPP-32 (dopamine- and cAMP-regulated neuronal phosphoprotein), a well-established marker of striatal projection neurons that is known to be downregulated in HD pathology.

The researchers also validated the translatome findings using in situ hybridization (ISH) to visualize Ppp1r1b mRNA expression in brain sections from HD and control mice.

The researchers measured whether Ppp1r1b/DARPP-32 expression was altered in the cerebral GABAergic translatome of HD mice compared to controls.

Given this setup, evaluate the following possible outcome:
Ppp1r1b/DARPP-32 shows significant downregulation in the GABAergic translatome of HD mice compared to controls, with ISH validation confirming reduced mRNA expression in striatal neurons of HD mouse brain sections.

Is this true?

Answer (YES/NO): YES